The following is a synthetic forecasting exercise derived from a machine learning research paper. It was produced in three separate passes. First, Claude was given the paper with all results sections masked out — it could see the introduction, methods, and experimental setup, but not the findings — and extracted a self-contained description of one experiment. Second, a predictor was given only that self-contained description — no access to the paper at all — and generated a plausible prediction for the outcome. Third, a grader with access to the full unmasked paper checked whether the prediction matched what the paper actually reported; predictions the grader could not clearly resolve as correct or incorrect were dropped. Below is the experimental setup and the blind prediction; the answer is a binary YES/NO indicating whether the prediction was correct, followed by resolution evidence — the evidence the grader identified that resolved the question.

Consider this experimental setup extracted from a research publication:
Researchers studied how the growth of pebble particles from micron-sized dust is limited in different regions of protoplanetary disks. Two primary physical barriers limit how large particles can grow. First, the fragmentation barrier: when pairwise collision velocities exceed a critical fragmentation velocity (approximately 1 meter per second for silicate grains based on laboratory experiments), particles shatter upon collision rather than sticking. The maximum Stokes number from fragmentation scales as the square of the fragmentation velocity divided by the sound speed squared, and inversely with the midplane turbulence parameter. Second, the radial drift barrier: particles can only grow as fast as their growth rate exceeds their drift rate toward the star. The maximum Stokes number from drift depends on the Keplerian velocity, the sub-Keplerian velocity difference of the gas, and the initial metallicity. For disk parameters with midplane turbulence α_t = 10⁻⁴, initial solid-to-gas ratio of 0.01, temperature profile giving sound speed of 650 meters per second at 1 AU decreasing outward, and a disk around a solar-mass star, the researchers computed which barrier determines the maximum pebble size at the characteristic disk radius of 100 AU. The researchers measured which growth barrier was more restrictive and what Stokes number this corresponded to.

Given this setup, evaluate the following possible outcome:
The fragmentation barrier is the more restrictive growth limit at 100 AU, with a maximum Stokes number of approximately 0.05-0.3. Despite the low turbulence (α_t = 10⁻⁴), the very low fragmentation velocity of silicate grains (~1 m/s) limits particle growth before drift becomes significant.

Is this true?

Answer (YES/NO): NO